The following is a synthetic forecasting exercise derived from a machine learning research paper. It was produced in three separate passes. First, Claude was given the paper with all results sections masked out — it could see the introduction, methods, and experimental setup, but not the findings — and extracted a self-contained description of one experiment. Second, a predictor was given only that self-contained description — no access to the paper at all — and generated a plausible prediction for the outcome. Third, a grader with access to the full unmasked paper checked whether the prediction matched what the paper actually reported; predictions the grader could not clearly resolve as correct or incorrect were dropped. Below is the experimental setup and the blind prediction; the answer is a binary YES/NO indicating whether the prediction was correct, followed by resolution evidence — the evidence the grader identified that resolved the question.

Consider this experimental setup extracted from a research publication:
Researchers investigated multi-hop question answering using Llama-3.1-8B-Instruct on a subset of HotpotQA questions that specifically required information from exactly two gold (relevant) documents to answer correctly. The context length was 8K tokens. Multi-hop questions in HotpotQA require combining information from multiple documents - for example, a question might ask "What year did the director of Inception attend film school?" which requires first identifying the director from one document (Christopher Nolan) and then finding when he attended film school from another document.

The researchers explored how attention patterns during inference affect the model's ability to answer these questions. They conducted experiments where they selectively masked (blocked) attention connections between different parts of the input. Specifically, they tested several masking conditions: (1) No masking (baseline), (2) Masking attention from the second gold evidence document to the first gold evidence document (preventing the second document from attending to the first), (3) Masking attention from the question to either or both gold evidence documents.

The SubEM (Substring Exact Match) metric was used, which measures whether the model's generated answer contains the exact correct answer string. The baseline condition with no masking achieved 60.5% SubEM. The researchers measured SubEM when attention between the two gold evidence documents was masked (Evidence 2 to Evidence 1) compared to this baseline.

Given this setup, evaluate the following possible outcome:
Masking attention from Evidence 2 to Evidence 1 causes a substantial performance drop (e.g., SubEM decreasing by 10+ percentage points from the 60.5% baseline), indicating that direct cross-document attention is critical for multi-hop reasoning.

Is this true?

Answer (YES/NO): NO